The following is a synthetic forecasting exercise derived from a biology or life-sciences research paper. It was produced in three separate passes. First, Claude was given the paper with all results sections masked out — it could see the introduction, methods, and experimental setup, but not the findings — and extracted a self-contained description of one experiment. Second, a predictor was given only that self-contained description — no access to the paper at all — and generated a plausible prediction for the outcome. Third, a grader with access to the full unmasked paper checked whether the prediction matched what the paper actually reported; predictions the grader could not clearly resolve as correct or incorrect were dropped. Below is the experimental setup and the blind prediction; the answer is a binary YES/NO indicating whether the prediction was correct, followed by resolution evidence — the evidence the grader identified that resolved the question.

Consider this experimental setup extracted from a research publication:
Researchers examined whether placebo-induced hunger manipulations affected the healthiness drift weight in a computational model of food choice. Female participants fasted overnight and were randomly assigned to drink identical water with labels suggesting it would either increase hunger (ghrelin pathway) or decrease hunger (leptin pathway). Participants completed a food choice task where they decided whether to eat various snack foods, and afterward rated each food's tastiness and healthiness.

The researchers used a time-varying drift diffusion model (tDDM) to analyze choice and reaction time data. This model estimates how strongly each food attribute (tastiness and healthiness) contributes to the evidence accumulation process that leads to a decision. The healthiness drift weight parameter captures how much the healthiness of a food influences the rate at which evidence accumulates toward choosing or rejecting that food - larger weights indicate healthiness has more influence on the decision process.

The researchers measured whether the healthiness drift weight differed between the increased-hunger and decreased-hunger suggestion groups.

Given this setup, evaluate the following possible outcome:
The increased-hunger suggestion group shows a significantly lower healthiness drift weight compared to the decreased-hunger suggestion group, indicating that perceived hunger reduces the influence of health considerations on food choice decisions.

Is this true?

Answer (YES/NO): YES